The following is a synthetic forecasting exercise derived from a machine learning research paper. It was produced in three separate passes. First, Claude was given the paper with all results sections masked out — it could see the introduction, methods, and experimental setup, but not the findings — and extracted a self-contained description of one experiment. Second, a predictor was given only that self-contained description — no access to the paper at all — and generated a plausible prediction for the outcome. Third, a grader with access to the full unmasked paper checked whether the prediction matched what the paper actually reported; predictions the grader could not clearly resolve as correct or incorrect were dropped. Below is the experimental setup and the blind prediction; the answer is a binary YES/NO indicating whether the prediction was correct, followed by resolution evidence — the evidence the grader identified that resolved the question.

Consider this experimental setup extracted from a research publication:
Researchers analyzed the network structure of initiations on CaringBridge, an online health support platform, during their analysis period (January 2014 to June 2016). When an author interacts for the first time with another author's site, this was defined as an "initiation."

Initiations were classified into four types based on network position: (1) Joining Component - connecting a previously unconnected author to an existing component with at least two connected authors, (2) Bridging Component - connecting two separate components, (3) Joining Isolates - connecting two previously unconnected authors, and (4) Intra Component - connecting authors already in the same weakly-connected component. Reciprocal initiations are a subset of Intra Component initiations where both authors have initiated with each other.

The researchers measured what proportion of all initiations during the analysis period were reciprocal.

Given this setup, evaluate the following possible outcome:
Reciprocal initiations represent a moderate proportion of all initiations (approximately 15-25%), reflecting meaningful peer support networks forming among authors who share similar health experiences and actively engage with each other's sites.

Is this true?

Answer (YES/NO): NO